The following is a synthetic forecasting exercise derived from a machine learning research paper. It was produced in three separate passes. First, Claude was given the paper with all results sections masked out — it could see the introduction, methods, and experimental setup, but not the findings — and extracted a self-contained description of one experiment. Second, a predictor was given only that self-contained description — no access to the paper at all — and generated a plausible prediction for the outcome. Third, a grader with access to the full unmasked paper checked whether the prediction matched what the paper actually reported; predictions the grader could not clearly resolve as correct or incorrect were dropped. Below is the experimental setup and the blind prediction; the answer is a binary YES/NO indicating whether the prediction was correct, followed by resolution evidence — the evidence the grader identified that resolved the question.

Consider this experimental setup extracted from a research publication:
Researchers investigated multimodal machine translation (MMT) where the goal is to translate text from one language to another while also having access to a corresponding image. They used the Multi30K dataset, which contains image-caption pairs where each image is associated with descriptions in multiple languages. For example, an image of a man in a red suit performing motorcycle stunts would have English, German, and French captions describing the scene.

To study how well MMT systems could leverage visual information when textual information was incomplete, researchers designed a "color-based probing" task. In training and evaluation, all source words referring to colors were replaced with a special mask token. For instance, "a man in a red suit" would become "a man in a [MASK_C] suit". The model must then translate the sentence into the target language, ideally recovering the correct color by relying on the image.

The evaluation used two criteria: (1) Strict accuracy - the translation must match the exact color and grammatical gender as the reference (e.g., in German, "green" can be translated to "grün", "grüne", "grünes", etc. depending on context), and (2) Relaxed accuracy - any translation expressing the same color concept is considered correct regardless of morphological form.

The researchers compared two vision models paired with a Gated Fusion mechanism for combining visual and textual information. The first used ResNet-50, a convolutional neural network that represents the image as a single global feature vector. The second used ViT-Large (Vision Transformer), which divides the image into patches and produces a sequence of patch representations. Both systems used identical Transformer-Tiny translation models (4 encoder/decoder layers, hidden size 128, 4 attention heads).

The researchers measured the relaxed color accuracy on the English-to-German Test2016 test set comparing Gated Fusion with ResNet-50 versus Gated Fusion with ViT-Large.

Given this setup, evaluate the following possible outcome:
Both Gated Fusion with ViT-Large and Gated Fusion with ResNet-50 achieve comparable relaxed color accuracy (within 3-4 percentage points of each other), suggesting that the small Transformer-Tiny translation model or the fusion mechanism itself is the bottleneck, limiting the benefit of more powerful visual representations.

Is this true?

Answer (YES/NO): NO